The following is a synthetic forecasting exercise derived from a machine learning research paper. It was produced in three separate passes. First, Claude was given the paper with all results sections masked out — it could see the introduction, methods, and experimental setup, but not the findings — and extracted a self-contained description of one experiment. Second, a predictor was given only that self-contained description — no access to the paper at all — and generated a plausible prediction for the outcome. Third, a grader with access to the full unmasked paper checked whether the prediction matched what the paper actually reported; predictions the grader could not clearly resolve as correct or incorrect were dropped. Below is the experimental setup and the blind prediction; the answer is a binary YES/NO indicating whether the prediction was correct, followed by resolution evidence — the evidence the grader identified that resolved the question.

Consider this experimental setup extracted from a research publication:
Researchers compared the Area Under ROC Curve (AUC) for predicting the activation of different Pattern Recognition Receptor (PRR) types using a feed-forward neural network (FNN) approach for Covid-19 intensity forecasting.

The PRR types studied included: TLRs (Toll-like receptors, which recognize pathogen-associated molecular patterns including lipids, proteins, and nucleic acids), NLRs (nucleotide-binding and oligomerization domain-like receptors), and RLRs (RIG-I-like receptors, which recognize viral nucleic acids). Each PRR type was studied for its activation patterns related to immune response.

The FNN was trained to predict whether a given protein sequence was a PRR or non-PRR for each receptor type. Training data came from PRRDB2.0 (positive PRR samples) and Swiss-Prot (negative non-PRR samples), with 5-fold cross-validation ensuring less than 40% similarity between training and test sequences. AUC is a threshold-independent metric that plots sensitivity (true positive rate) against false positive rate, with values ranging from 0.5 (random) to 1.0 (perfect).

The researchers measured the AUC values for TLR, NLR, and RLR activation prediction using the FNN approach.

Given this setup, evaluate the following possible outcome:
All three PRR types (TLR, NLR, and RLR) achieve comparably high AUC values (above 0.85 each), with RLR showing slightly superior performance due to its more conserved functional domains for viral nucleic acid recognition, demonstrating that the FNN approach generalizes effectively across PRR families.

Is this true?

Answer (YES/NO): NO